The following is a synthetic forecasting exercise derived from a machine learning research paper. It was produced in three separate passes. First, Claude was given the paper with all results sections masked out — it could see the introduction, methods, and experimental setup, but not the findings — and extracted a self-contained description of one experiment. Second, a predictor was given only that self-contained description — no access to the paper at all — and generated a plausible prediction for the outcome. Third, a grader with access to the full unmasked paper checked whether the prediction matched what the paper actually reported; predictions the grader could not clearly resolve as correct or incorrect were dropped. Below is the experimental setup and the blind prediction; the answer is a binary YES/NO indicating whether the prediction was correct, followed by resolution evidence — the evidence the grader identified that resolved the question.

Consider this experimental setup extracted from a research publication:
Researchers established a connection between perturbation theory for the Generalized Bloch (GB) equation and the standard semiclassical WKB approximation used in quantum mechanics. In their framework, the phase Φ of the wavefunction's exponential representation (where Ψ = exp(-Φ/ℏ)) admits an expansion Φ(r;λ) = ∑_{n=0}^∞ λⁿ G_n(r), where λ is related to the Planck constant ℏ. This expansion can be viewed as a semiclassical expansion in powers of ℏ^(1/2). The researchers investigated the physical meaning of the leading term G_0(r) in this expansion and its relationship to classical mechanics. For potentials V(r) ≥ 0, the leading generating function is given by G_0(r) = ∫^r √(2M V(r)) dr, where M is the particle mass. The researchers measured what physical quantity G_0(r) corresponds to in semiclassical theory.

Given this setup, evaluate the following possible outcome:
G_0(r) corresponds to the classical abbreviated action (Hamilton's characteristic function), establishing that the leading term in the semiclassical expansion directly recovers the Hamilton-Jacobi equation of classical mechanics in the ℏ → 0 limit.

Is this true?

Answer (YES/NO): NO